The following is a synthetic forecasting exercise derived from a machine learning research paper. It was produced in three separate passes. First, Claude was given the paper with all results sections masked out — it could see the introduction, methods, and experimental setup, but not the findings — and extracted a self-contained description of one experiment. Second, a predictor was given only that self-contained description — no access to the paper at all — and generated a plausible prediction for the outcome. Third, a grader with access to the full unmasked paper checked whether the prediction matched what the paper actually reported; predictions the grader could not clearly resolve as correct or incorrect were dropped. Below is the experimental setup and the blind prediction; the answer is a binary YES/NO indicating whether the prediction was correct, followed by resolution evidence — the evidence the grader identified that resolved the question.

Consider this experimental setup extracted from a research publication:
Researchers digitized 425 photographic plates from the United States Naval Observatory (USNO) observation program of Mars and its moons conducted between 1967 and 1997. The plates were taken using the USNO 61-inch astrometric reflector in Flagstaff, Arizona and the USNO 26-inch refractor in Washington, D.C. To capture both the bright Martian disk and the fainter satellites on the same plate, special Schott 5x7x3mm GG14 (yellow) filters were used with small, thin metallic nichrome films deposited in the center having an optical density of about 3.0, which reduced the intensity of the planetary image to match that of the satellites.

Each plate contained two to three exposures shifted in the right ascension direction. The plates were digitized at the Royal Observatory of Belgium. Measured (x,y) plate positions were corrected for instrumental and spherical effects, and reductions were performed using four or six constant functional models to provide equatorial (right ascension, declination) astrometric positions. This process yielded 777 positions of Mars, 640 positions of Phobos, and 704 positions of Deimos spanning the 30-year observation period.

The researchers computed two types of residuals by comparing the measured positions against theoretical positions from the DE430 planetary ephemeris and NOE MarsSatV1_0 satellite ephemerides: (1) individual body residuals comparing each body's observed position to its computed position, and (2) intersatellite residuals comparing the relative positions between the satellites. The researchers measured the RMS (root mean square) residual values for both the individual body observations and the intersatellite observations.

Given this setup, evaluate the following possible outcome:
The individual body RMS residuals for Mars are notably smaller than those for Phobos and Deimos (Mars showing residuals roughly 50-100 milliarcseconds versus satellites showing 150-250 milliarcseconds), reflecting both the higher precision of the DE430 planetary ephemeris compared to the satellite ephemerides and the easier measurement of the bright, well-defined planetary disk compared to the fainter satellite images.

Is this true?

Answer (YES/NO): NO